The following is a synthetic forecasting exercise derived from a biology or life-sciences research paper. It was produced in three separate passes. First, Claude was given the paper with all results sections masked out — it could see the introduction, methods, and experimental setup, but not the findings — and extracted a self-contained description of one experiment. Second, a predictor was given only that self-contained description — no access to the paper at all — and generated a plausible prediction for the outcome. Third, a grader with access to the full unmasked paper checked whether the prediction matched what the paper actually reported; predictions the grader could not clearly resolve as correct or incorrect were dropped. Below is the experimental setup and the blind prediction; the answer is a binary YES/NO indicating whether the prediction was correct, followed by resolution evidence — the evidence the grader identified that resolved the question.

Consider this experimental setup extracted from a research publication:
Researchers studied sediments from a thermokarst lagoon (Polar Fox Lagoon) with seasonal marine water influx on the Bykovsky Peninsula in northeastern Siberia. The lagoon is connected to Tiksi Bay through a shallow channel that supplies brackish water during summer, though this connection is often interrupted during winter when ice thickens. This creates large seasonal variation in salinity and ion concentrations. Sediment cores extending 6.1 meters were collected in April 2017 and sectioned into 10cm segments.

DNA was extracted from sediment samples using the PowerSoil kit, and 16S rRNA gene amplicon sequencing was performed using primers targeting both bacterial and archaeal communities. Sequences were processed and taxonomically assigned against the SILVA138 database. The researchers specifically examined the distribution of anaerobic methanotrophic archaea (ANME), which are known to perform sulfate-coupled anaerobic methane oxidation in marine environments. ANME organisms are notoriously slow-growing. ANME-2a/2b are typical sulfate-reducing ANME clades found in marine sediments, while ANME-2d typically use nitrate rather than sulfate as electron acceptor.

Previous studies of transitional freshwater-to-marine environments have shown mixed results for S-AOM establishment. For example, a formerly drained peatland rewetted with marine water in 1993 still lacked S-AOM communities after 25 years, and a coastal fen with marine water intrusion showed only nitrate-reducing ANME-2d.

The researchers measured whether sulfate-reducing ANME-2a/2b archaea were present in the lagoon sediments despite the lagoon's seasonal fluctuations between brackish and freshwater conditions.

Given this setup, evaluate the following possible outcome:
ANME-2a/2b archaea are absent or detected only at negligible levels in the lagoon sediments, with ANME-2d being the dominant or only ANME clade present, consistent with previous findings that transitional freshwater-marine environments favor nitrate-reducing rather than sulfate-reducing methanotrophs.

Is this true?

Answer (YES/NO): NO